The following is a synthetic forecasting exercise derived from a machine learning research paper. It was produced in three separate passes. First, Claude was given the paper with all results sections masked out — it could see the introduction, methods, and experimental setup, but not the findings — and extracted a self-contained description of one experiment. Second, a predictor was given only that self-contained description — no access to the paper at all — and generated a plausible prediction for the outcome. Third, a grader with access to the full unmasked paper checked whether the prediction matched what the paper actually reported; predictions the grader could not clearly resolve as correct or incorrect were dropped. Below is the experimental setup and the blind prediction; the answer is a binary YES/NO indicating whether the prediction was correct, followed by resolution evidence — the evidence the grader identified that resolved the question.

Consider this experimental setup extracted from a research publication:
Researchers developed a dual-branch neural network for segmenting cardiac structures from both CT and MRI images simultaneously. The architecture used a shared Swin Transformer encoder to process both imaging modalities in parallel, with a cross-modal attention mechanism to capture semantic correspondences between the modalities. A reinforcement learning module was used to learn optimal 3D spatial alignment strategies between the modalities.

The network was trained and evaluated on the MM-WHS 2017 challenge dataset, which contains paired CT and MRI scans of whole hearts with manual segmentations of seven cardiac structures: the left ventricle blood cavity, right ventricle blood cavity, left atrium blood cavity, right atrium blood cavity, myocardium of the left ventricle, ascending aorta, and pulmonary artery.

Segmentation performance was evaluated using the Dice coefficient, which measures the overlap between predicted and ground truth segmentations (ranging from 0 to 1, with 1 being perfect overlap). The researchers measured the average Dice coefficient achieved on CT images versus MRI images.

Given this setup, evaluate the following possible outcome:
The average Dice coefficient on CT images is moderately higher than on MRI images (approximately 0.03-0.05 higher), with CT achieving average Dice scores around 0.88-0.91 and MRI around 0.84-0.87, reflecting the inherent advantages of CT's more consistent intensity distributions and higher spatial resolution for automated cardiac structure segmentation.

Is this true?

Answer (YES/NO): NO